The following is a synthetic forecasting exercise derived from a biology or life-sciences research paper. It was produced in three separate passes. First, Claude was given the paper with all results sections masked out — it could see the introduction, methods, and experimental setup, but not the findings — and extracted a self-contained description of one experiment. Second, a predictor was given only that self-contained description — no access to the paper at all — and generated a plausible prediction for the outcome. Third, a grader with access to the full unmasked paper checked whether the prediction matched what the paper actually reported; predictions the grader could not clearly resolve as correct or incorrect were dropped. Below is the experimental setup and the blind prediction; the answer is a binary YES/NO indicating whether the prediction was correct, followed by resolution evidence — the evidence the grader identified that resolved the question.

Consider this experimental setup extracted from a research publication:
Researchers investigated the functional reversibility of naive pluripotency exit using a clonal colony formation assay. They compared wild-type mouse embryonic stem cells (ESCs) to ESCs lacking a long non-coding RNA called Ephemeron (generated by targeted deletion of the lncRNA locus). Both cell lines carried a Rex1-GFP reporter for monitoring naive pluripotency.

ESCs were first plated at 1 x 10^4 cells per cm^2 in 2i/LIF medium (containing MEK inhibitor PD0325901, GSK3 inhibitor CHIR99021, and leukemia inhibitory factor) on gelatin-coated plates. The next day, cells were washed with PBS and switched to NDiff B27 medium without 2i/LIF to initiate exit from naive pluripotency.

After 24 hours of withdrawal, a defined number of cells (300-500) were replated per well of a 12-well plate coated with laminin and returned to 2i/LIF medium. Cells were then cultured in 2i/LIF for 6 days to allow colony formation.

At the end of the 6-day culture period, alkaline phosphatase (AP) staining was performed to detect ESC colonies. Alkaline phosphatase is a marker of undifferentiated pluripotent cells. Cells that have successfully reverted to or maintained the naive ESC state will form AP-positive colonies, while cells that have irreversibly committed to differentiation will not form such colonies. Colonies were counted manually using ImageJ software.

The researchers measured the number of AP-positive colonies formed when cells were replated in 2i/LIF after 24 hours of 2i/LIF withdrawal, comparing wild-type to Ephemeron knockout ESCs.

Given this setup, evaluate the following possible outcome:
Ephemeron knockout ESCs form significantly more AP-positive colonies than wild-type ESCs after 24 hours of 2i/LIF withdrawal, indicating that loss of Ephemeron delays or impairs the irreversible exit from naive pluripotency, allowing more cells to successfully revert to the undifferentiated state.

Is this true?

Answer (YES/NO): YES